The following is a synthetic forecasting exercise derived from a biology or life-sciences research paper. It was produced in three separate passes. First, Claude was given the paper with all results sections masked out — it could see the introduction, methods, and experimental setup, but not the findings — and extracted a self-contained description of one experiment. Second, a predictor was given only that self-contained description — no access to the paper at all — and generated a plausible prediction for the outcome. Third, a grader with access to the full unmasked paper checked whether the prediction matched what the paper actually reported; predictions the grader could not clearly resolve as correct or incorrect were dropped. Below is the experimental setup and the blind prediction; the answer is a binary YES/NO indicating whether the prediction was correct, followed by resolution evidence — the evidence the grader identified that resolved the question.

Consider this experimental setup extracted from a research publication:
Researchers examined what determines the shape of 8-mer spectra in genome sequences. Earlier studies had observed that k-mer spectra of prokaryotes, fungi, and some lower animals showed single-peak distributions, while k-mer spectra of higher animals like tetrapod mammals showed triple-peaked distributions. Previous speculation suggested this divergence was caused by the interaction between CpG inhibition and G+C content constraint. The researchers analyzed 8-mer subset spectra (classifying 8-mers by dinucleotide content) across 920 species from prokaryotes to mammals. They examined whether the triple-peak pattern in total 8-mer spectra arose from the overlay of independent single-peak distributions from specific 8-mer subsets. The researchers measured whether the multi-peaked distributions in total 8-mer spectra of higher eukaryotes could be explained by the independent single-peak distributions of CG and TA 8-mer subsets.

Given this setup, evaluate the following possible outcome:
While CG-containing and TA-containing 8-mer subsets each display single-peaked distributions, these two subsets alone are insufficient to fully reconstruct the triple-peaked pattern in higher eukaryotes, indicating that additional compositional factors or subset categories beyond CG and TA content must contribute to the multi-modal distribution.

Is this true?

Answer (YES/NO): NO